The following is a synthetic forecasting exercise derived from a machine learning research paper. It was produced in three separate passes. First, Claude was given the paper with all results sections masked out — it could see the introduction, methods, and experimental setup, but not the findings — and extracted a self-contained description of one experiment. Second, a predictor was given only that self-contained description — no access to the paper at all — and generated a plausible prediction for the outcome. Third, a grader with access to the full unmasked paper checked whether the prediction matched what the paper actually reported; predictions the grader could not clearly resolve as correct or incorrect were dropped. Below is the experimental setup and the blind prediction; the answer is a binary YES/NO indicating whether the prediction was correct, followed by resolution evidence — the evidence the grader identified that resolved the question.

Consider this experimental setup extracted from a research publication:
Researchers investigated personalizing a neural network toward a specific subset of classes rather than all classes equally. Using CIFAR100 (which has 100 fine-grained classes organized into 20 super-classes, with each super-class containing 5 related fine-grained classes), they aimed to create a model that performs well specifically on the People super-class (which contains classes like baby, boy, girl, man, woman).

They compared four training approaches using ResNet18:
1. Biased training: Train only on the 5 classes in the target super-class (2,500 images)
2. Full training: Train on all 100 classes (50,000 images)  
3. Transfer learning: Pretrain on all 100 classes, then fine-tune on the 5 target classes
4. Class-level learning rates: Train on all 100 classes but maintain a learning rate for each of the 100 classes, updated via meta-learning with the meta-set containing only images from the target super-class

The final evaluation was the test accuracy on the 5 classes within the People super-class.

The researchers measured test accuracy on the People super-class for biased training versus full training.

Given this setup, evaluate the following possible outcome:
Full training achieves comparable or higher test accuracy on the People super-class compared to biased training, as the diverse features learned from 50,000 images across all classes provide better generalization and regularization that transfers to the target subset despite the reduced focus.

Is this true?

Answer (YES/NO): YES